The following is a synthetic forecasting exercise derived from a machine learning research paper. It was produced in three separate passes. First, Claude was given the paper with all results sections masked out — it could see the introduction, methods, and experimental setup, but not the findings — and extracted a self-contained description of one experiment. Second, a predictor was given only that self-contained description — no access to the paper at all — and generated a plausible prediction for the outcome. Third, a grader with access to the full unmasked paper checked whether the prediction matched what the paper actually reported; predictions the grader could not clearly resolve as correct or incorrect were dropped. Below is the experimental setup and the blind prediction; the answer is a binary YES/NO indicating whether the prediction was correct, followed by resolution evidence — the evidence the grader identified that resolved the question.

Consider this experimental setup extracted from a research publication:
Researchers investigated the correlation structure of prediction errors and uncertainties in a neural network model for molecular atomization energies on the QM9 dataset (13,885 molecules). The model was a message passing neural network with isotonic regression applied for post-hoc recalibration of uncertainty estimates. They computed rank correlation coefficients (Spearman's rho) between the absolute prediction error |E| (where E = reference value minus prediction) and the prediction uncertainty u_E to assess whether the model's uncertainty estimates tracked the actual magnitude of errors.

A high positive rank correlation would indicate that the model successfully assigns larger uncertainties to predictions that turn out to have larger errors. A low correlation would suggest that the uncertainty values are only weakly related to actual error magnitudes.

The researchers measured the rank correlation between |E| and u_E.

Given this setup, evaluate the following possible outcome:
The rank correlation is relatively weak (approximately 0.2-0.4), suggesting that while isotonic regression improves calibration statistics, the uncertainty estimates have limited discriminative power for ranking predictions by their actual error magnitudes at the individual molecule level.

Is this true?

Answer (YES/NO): YES